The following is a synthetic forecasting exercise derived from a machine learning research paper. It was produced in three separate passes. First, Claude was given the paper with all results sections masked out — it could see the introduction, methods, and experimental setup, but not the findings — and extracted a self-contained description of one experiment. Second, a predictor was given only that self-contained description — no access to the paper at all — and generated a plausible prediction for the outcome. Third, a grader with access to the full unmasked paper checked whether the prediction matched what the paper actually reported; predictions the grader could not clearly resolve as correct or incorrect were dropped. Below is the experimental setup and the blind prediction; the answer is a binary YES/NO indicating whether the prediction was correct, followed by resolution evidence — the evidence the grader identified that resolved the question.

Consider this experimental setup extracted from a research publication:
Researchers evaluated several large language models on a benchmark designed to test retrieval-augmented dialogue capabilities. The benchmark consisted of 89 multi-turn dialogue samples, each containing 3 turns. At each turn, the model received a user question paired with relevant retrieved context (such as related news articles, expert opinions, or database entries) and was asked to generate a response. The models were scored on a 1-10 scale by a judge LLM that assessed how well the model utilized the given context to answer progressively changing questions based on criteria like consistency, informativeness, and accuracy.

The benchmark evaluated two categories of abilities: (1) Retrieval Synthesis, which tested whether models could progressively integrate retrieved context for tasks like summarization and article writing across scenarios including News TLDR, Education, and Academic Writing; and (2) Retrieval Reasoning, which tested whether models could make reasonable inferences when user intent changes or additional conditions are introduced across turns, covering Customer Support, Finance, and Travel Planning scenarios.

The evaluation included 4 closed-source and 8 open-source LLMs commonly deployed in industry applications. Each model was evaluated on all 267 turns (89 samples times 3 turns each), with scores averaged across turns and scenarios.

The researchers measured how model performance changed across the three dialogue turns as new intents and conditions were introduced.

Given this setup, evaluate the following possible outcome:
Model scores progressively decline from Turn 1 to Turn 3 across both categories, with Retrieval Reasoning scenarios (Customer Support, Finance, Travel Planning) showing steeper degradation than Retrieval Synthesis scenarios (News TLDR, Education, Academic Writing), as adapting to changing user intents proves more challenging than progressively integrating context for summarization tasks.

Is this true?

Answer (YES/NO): NO